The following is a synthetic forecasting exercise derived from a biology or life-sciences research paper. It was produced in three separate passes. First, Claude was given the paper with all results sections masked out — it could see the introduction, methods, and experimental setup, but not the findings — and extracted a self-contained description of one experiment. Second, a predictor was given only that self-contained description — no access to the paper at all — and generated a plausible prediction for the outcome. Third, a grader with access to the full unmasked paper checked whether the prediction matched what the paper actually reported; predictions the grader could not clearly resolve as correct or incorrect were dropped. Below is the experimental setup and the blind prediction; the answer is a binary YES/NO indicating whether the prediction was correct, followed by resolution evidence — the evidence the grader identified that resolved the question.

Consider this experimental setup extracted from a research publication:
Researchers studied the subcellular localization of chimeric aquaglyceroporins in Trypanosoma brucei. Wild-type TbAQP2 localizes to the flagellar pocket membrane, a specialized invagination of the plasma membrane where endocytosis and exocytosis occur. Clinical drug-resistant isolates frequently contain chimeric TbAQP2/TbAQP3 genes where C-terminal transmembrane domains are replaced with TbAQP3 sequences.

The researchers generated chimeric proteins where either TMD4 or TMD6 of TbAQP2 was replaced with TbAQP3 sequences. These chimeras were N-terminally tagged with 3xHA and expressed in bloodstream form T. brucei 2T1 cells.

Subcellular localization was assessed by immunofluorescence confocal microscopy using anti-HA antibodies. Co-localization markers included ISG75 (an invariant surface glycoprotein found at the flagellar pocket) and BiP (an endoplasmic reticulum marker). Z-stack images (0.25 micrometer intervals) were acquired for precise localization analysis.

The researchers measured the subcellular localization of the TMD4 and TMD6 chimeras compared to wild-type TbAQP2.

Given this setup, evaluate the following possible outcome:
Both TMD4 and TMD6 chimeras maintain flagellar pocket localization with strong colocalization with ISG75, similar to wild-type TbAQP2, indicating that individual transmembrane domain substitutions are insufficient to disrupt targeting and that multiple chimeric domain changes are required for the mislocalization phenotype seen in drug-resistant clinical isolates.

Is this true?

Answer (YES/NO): NO